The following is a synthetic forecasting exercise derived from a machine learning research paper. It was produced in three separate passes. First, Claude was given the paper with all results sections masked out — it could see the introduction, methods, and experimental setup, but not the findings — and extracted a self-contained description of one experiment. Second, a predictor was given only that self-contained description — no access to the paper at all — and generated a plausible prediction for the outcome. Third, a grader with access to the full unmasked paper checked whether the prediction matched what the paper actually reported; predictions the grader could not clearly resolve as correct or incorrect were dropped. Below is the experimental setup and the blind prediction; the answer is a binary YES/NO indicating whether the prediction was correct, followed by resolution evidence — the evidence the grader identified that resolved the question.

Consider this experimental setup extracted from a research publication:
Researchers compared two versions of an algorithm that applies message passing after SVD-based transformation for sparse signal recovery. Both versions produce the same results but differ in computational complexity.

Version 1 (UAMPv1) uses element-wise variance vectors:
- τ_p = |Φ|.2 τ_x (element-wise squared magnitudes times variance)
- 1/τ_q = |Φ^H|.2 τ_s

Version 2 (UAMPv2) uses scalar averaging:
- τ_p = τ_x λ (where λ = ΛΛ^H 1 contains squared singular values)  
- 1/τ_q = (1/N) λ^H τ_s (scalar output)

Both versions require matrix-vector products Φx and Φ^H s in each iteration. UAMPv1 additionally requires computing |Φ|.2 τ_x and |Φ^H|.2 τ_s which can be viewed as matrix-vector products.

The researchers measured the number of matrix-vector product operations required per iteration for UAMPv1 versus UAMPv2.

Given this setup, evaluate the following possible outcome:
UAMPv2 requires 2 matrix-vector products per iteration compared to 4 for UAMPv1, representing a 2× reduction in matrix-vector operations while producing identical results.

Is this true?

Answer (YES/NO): YES